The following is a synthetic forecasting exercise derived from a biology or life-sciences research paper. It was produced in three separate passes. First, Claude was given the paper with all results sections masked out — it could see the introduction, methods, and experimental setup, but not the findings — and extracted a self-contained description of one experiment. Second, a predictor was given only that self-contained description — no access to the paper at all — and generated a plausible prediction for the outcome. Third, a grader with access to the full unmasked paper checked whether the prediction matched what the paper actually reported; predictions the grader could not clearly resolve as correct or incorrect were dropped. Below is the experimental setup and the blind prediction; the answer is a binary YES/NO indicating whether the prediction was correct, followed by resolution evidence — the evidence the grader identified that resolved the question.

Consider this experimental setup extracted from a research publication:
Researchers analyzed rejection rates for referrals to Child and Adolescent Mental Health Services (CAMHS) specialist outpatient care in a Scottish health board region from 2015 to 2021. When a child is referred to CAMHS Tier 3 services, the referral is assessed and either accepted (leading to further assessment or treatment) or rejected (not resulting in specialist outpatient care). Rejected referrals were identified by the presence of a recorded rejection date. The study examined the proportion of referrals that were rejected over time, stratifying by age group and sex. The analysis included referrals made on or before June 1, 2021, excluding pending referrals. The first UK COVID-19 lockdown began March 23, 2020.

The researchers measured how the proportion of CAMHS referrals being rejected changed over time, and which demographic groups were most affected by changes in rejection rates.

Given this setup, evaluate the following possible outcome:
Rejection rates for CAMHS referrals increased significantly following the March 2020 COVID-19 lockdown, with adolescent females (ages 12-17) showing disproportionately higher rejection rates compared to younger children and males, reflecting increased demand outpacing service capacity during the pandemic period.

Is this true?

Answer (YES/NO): NO